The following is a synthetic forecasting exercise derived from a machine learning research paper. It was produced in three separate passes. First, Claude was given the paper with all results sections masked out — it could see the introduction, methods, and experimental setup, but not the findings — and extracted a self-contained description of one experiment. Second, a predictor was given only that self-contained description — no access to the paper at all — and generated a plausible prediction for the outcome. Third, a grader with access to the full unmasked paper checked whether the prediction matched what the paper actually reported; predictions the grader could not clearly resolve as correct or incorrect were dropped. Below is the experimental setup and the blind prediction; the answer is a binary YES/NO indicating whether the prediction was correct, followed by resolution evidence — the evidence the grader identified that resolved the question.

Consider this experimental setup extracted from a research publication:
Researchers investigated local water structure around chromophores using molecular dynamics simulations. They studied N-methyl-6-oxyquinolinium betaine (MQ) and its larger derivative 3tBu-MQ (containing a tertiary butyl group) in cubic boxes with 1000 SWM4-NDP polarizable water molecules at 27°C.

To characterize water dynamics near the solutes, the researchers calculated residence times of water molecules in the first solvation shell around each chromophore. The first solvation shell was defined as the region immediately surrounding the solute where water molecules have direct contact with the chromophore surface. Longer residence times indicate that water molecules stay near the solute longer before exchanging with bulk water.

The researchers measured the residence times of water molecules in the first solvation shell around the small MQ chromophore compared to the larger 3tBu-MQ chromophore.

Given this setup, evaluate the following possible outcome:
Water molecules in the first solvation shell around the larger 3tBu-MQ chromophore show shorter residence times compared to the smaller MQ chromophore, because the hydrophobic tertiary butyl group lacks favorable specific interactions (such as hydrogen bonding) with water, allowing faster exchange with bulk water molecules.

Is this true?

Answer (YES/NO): NO